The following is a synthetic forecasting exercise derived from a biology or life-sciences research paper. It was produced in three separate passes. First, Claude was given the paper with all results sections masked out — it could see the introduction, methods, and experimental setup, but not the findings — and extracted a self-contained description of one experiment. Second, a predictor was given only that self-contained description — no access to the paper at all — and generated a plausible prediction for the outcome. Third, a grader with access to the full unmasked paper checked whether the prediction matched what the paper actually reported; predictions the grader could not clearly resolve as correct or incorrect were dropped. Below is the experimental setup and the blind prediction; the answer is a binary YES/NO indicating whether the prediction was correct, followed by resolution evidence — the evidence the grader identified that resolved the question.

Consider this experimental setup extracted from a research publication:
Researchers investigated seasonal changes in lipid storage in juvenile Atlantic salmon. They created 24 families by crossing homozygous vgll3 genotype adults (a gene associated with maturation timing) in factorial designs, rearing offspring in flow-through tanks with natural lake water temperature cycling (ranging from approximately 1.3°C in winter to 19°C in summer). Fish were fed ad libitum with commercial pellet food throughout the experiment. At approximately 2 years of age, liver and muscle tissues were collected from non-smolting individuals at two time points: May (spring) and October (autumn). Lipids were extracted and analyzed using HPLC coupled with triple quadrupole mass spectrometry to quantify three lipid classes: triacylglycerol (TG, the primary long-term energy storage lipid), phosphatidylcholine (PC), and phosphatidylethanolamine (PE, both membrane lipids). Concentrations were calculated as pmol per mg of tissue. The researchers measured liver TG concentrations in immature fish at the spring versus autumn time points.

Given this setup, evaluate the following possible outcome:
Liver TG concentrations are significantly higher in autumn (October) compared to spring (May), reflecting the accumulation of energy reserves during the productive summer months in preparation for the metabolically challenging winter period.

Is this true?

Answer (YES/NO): YES